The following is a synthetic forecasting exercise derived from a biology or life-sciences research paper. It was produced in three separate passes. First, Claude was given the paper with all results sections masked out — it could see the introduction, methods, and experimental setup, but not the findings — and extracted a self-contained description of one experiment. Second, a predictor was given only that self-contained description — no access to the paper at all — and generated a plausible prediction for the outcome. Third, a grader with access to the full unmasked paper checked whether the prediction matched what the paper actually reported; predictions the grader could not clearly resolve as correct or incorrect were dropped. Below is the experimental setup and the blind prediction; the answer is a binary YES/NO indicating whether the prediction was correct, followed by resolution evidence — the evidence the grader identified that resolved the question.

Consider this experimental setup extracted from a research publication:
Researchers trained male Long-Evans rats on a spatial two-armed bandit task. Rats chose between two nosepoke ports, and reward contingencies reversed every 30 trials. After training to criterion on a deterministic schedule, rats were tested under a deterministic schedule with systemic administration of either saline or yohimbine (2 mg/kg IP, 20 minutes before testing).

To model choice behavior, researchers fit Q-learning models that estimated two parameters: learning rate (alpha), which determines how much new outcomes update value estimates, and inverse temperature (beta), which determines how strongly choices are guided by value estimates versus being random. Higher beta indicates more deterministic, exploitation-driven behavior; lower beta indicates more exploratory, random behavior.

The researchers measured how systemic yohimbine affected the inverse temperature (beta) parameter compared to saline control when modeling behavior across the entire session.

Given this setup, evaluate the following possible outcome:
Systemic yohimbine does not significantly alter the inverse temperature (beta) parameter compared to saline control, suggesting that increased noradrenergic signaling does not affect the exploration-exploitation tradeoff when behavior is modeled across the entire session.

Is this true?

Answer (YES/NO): NO